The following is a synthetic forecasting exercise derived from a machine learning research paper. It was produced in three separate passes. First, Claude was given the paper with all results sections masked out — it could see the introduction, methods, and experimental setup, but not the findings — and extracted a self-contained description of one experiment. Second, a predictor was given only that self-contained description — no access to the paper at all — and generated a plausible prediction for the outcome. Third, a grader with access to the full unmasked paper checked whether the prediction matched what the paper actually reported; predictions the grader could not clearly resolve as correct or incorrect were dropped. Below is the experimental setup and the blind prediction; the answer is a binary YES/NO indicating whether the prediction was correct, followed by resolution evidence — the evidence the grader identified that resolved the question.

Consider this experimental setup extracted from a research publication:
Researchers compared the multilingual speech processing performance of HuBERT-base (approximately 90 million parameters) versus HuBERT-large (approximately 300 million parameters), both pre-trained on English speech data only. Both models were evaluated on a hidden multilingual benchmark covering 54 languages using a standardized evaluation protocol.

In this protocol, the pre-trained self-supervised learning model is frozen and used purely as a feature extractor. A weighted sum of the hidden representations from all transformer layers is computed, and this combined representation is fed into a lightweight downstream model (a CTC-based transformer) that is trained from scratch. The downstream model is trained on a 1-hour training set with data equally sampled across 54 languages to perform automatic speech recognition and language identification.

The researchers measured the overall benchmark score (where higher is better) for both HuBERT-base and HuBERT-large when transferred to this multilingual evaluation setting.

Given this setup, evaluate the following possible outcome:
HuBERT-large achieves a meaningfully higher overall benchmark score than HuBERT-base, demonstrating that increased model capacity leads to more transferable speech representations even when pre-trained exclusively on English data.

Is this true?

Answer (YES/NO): NO